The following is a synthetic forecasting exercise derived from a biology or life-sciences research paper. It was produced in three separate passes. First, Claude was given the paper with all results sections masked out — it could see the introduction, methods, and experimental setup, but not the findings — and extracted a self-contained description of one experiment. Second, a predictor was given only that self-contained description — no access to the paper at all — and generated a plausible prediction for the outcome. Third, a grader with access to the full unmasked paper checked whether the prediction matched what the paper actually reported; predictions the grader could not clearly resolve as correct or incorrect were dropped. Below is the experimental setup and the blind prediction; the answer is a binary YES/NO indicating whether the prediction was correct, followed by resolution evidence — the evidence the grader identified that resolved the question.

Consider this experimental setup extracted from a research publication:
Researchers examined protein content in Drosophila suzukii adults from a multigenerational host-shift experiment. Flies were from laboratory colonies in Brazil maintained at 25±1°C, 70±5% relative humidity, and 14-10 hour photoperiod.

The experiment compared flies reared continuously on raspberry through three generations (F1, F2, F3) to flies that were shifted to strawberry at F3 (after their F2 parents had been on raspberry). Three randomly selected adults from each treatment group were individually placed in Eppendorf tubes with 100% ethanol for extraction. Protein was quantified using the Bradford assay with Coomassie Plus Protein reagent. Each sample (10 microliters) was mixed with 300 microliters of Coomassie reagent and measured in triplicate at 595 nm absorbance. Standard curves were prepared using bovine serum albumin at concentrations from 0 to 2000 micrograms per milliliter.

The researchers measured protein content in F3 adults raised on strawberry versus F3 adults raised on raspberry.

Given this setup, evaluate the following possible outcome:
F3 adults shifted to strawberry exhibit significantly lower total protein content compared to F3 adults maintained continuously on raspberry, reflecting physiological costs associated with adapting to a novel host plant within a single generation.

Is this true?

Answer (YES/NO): NO